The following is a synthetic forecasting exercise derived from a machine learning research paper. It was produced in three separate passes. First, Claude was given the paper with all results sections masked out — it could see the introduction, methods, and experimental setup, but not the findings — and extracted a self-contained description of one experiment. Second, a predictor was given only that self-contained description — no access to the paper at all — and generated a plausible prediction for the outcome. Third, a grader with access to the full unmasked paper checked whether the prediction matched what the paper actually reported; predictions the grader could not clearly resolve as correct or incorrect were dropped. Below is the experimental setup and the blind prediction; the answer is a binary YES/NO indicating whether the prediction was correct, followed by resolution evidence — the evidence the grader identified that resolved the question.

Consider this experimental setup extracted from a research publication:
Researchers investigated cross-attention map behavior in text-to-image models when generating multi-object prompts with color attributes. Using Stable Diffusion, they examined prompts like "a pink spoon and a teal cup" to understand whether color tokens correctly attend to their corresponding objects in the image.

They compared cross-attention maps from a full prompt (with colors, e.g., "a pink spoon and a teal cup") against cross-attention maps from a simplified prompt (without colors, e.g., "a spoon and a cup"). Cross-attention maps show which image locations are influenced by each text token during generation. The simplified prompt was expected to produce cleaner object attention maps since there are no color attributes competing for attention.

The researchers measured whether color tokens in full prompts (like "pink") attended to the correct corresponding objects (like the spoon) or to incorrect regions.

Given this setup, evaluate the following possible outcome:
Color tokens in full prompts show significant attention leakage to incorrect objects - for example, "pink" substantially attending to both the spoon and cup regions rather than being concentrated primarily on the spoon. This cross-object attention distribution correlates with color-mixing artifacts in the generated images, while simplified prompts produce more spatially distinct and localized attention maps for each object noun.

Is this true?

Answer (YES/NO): NO